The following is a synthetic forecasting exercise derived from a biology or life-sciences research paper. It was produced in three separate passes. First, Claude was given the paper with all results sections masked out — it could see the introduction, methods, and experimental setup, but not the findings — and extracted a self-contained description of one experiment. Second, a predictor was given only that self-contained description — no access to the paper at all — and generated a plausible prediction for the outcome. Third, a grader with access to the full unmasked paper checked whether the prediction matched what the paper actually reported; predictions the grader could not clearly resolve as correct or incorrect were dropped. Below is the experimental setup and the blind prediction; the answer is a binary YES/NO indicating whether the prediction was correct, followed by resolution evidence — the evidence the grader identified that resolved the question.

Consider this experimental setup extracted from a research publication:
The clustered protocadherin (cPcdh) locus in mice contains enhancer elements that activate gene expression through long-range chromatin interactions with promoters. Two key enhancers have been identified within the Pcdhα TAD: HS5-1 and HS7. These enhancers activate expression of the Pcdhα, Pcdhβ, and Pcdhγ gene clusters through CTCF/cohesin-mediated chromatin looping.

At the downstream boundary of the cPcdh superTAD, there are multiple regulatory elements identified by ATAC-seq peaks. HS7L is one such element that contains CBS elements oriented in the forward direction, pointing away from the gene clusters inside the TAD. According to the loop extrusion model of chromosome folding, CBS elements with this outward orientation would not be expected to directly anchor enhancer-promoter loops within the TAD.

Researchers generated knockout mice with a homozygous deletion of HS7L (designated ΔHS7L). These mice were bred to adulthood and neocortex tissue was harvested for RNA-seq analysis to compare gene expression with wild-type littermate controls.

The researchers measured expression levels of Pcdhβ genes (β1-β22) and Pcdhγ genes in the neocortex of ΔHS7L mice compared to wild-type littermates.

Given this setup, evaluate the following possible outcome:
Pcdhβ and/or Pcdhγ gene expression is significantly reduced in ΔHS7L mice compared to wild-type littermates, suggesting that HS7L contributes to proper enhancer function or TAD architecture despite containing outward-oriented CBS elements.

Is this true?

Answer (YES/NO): NO